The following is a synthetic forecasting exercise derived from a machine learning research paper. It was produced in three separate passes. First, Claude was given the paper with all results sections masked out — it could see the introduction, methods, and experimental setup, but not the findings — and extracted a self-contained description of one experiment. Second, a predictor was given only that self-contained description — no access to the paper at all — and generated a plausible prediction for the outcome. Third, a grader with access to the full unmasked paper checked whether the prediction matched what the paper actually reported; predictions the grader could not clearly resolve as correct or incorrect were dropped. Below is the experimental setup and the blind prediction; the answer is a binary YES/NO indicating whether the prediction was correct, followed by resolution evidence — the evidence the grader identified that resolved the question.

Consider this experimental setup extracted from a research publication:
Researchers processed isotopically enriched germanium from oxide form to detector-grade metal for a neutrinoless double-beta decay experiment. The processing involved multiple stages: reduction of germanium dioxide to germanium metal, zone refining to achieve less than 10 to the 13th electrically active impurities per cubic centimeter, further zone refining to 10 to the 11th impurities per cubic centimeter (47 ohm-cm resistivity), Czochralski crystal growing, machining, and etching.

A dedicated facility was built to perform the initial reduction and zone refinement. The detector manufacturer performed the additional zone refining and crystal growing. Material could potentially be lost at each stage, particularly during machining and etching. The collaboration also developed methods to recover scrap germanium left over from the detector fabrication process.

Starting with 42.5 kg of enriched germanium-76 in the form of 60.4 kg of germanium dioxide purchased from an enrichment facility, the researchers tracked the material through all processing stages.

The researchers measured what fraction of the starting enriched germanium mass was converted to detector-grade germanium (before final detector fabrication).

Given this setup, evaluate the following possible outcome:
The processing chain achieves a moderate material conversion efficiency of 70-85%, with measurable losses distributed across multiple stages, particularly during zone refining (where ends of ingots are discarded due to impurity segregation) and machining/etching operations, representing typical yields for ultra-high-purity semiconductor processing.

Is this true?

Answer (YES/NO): NO